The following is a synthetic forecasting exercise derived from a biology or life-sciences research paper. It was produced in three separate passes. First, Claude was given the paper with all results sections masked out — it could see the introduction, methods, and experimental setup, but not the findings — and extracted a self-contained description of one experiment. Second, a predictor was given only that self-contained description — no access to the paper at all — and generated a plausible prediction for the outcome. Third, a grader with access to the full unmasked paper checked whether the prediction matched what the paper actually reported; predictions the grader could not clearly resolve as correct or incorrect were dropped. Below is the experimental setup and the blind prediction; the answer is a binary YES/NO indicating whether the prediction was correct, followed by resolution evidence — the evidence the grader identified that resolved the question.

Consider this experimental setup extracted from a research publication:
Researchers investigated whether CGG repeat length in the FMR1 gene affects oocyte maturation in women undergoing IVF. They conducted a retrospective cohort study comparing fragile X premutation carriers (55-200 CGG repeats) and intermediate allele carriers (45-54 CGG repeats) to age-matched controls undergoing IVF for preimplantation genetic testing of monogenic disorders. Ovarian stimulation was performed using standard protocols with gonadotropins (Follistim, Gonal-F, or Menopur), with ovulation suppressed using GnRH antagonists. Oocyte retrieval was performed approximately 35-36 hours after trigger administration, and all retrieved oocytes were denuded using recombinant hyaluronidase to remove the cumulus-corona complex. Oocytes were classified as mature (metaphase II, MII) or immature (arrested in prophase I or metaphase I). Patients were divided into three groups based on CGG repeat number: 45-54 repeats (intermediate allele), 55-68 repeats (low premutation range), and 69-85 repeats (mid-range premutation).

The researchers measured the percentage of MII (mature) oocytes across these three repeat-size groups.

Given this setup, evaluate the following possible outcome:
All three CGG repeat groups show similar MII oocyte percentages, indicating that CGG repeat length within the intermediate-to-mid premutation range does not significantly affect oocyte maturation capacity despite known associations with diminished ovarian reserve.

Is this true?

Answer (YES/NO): NO